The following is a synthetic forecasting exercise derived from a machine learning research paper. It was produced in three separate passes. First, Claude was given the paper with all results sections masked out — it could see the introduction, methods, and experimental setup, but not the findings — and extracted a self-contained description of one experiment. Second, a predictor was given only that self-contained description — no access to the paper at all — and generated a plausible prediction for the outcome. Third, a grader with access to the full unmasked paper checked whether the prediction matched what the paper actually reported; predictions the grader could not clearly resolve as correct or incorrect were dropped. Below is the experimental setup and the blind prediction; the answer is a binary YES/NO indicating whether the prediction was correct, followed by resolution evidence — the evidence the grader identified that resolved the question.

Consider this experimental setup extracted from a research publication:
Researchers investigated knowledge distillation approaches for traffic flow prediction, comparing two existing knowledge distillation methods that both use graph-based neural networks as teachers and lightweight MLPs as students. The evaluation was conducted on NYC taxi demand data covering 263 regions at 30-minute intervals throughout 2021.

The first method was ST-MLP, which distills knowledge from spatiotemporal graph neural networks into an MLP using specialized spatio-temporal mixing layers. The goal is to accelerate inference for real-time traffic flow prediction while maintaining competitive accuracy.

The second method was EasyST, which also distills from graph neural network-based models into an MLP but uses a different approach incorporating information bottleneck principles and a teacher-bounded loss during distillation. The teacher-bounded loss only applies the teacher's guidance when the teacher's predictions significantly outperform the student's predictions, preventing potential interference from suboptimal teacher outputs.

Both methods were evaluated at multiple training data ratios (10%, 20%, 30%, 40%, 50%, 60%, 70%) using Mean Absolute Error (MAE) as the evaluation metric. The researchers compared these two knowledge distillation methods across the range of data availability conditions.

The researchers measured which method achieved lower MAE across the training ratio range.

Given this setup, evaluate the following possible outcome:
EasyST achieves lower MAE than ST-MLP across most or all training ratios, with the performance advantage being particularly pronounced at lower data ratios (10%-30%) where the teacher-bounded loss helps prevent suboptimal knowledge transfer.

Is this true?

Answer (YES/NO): NO